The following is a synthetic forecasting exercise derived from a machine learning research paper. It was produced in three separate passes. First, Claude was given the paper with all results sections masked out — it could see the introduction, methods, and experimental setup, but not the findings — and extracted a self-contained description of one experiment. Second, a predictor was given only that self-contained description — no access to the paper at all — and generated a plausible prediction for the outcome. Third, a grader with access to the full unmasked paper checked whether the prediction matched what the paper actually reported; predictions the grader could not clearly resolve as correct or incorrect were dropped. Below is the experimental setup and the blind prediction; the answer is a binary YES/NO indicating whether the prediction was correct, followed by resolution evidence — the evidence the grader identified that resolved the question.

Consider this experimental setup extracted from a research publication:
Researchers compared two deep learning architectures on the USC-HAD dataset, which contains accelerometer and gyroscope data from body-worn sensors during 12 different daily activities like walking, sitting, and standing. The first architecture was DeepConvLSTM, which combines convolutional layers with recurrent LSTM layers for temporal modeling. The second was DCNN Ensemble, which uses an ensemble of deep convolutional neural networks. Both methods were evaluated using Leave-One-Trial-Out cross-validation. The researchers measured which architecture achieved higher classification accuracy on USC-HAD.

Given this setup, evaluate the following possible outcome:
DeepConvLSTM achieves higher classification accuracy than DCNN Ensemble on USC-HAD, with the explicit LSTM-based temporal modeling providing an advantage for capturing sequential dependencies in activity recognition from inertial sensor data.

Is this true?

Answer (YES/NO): NO